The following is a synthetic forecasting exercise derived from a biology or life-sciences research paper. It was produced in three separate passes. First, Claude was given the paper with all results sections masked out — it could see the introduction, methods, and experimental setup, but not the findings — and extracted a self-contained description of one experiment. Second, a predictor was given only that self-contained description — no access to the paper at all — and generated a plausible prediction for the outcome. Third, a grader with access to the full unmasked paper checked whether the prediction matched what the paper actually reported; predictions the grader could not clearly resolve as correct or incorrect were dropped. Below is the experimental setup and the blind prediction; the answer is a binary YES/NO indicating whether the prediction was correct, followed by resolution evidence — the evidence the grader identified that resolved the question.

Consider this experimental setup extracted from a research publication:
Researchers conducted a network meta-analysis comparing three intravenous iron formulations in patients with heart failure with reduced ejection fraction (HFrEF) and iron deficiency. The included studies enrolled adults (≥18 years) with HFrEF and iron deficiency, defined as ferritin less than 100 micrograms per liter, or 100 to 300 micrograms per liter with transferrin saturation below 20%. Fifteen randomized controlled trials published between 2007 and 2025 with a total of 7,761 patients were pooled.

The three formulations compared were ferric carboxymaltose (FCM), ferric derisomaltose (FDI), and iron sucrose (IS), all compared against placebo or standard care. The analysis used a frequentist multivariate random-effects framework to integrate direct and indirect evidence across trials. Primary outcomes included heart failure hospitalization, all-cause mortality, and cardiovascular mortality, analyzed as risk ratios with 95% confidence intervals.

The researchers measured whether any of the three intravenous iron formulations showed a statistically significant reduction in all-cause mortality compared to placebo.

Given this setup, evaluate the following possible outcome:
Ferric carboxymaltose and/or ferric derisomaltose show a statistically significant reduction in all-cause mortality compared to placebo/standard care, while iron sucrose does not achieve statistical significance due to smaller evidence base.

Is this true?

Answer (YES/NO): NO